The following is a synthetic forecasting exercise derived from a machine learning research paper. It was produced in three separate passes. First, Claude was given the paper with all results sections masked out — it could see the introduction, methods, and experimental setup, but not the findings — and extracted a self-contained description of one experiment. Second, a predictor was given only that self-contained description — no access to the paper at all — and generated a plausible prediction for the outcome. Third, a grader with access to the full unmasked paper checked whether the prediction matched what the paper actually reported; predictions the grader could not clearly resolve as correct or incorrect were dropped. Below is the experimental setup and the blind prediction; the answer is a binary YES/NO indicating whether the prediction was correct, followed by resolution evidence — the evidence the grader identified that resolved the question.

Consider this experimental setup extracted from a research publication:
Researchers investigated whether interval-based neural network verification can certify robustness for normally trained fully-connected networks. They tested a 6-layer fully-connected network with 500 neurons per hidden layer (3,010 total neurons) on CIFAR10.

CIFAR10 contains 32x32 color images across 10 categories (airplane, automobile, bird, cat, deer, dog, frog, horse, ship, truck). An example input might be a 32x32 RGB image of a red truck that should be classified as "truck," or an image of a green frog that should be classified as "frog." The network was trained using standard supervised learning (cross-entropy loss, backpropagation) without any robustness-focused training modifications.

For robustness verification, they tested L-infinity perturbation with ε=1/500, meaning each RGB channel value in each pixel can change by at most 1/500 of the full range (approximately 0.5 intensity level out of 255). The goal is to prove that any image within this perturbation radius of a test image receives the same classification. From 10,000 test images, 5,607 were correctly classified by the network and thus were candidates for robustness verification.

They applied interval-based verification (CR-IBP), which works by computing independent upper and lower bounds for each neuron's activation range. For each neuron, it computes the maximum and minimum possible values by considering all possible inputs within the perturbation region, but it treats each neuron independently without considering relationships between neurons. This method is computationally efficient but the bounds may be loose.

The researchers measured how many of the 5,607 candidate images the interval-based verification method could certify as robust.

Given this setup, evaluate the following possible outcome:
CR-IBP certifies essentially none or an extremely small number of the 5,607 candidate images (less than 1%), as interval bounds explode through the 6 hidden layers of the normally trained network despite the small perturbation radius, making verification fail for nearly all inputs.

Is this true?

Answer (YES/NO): YES